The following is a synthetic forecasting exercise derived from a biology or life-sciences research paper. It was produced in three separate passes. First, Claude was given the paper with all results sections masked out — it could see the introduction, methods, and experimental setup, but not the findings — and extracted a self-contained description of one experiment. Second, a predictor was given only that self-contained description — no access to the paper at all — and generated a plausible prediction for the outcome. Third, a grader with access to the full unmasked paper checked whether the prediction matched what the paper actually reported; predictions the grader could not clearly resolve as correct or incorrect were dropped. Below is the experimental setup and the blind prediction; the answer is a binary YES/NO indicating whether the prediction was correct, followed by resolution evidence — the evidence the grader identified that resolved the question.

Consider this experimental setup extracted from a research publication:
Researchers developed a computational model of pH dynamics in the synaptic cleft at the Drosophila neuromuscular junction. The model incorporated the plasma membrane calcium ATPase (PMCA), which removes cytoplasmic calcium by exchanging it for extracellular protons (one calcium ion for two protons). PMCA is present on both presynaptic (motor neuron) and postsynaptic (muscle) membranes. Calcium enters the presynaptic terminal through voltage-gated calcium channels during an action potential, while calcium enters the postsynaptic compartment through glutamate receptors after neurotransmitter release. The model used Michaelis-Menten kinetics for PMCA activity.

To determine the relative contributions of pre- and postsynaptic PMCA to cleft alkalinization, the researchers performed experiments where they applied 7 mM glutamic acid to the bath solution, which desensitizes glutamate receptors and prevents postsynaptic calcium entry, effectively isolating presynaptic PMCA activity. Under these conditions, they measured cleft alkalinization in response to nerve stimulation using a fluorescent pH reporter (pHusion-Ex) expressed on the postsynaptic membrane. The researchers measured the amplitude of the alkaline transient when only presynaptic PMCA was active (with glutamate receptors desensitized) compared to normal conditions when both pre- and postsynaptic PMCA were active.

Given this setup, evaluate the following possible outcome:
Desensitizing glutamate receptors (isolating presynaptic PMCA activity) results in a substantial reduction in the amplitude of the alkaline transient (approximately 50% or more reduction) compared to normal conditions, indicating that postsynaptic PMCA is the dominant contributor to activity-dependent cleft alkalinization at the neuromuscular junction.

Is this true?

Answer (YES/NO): YES